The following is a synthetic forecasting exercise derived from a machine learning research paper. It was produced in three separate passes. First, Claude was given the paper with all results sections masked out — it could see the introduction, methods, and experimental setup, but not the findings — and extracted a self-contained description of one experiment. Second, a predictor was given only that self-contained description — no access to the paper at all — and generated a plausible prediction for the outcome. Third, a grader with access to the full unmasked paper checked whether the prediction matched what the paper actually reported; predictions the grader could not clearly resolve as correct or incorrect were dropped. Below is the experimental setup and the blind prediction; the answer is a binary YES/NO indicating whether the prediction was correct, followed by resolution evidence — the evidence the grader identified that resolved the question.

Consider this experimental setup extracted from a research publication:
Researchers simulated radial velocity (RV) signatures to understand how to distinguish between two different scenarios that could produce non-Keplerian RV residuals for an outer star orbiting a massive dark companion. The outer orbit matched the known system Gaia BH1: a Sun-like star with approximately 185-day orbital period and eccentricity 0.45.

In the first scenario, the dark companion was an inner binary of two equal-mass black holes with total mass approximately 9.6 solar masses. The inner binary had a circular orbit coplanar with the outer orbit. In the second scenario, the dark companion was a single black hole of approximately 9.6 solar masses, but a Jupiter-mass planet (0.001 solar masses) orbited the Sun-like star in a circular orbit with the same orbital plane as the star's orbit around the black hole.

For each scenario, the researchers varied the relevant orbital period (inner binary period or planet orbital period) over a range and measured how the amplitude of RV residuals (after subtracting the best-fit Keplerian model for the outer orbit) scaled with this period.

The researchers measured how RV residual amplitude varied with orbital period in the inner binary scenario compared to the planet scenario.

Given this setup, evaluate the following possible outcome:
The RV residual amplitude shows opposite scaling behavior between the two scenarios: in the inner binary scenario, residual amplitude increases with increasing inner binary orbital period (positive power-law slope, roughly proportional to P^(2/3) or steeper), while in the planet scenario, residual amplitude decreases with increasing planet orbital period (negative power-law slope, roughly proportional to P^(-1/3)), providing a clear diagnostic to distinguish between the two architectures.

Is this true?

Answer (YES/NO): YES